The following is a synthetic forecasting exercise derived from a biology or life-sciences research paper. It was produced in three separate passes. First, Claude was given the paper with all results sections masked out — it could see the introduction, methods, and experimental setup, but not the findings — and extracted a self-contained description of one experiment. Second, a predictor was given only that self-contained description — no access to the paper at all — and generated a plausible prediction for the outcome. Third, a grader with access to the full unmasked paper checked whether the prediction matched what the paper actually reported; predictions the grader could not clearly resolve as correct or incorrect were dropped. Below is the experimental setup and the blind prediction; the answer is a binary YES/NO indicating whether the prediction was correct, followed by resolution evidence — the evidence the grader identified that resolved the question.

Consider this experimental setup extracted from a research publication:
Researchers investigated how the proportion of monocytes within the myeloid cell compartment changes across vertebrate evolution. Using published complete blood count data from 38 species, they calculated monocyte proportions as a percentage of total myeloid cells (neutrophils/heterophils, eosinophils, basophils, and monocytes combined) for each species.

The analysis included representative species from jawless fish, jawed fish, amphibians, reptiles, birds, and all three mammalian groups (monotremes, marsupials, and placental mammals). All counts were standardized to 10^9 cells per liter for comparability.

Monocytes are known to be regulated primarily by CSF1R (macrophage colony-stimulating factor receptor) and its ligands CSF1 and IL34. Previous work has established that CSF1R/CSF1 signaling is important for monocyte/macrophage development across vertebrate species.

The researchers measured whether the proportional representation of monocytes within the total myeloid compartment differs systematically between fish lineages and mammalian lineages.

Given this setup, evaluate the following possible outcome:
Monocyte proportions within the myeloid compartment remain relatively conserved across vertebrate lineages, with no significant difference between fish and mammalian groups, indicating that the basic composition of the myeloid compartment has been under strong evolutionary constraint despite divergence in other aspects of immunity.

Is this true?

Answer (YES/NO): NO